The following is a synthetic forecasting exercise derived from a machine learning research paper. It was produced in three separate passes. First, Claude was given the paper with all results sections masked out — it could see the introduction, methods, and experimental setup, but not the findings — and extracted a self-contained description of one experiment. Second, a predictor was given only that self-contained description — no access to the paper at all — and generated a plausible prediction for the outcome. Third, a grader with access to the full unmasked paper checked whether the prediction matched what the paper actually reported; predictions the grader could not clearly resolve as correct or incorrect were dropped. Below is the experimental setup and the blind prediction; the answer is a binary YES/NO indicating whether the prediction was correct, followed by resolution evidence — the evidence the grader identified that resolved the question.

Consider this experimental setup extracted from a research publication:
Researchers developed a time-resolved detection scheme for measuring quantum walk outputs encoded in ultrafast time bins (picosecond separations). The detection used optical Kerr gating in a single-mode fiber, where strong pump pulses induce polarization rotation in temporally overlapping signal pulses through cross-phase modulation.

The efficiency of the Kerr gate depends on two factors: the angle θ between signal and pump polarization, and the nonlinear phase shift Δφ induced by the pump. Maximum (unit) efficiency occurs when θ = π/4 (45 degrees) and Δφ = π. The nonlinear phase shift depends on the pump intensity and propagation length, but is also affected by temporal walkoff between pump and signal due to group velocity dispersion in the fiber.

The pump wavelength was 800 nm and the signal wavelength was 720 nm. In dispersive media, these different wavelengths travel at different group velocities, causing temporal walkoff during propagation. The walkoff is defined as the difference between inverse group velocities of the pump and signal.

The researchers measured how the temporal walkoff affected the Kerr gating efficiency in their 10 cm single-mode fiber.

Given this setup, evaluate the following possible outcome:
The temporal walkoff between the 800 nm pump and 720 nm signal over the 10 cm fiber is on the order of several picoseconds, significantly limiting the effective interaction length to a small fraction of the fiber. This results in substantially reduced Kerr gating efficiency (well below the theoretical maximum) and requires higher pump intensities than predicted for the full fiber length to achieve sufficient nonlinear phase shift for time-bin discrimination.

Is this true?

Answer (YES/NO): NO